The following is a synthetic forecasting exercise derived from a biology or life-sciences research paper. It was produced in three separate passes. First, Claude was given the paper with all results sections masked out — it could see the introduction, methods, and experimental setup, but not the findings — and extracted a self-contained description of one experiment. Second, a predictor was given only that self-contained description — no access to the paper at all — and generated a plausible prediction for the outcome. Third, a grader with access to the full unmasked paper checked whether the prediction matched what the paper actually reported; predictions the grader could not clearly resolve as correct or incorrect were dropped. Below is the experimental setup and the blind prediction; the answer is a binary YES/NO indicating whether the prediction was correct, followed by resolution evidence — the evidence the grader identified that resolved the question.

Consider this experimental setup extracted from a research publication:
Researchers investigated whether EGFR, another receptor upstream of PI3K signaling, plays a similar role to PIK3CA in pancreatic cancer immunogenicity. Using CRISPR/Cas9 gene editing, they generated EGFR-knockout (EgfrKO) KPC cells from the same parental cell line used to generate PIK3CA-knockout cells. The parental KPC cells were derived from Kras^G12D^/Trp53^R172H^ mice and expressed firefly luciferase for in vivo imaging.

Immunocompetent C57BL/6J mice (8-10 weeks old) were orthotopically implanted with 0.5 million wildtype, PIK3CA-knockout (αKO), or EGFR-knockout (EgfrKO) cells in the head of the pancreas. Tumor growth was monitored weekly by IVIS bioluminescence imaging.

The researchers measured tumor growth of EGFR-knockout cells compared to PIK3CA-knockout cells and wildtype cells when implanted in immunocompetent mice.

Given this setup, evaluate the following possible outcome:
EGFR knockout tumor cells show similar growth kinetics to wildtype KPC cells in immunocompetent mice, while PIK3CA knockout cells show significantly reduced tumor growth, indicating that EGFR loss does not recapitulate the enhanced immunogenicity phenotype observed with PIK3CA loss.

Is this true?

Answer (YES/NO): NO